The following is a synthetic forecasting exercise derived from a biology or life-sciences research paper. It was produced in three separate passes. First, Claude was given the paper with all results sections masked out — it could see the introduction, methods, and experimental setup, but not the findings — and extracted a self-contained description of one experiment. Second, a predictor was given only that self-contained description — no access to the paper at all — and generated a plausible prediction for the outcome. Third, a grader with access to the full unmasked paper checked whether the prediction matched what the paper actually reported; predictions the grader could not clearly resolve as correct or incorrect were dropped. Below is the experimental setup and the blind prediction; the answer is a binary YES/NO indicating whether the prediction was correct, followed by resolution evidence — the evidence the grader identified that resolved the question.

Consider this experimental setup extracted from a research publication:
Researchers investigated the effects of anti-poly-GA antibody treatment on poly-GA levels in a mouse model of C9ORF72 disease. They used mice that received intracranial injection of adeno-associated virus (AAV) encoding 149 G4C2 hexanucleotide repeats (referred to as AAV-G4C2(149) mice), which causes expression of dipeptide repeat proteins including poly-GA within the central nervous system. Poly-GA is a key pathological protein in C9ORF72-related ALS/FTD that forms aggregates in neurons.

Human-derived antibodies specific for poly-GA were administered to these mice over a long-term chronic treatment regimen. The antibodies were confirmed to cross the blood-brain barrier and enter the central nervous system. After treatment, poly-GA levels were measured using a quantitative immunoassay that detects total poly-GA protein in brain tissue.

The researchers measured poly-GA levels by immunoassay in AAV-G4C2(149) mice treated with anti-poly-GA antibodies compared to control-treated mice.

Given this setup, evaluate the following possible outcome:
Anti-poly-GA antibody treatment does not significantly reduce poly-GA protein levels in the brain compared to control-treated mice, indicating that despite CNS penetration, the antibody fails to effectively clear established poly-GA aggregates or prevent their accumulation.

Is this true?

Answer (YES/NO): YES